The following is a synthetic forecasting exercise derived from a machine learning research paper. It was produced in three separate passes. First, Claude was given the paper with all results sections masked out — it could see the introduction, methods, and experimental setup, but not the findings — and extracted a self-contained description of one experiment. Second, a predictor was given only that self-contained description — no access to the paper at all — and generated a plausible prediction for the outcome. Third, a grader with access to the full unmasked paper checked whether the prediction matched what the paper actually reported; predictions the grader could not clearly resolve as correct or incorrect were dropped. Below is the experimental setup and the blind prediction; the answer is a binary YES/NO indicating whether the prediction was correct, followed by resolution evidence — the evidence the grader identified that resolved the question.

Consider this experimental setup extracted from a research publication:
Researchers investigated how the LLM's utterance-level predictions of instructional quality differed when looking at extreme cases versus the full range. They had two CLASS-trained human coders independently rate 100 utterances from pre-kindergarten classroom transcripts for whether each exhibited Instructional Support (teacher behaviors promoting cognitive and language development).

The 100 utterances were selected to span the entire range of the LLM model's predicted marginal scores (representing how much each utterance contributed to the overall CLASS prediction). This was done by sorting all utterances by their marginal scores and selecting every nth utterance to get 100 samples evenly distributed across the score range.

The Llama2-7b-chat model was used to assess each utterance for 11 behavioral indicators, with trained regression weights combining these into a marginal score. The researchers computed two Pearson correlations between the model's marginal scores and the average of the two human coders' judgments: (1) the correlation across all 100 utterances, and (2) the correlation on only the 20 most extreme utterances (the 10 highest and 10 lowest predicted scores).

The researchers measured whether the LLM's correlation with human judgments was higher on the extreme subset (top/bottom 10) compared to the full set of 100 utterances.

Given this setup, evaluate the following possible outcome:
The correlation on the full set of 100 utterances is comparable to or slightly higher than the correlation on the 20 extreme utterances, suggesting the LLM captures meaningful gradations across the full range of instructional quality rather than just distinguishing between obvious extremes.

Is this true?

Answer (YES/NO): NO